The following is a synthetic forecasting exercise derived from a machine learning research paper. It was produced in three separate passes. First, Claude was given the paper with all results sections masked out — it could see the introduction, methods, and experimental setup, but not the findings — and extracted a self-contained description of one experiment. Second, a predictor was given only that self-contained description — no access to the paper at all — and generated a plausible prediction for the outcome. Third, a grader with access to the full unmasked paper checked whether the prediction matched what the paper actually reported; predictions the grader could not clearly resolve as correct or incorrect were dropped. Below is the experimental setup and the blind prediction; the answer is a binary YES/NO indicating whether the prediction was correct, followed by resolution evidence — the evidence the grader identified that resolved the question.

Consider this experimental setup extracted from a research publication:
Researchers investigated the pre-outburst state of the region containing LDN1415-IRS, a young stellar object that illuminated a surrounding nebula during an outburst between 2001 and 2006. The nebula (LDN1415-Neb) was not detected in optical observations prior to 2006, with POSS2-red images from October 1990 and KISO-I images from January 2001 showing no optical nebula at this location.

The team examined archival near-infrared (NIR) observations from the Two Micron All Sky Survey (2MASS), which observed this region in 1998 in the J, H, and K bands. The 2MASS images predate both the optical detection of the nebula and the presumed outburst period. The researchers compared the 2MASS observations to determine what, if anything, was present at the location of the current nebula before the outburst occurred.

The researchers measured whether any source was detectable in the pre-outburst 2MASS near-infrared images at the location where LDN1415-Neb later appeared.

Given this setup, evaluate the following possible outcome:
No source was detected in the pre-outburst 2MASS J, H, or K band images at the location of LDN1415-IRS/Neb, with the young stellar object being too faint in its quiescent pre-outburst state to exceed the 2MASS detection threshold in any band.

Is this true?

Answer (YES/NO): NO